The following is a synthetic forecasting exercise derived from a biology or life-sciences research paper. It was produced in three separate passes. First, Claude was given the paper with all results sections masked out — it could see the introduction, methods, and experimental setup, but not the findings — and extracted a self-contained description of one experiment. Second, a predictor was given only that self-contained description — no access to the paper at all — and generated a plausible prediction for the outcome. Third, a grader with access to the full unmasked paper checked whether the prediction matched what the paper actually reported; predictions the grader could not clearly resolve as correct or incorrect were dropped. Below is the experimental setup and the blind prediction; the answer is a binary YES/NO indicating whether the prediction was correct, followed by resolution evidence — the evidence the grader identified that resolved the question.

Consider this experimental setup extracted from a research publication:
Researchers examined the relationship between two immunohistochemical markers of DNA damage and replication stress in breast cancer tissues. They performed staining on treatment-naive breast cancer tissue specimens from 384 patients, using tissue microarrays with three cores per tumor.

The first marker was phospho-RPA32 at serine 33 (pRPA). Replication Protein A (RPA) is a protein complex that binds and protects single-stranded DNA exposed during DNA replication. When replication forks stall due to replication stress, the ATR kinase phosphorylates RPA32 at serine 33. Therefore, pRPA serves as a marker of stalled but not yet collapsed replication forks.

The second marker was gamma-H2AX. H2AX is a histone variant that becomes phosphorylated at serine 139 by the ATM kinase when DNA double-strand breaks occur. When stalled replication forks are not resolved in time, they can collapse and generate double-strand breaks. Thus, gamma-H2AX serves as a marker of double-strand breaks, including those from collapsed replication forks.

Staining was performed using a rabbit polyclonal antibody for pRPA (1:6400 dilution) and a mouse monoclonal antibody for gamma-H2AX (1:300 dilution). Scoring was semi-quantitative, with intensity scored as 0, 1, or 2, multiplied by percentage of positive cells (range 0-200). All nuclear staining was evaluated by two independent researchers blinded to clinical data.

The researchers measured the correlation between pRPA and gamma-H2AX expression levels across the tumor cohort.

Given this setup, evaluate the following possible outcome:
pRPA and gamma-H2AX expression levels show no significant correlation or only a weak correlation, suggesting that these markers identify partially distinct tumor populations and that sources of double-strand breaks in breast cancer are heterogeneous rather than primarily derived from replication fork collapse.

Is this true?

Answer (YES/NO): NO